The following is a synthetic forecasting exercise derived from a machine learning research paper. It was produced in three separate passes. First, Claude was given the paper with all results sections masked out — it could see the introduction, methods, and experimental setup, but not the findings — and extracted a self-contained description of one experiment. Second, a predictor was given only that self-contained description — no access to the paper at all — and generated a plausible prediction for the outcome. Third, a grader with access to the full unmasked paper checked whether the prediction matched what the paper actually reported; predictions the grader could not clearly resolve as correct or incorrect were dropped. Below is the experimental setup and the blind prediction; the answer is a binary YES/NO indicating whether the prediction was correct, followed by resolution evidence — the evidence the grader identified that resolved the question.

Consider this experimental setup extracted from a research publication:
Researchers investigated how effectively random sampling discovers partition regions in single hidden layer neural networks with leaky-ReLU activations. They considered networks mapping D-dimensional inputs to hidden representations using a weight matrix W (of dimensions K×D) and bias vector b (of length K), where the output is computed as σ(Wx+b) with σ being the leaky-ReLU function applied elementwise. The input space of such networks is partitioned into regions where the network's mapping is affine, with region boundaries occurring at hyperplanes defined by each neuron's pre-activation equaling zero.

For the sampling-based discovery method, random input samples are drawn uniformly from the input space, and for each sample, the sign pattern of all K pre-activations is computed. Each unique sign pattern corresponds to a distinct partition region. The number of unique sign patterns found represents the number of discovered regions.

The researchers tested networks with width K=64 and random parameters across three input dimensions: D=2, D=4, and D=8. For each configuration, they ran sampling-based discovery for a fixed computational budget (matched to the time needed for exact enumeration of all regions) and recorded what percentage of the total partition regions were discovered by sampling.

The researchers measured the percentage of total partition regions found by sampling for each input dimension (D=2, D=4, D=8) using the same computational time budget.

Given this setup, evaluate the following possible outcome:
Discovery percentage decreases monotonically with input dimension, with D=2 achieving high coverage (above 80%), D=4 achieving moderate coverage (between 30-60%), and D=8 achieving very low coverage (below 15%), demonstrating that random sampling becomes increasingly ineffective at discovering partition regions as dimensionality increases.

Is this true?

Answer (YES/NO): NO